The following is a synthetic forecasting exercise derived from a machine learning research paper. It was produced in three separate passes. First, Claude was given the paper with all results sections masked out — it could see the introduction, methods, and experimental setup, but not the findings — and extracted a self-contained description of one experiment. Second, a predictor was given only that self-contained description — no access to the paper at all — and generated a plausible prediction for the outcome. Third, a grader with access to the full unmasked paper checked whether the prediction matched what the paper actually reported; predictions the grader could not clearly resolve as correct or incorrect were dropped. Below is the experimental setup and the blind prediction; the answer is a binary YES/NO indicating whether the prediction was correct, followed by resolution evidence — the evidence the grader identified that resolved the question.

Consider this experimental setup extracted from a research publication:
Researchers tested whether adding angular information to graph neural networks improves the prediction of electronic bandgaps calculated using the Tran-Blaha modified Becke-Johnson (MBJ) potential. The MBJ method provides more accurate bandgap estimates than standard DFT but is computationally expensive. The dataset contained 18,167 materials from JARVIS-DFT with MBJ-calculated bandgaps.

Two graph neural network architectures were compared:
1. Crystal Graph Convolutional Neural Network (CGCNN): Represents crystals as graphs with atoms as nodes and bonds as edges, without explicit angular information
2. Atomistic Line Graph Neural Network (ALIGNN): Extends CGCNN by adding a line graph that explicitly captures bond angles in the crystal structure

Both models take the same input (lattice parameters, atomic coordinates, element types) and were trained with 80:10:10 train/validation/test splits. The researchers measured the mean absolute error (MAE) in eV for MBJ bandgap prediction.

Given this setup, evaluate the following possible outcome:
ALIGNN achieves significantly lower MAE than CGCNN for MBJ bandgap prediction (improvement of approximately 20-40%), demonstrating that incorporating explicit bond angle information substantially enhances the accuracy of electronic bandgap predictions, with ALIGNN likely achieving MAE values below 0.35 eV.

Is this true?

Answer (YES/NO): YES